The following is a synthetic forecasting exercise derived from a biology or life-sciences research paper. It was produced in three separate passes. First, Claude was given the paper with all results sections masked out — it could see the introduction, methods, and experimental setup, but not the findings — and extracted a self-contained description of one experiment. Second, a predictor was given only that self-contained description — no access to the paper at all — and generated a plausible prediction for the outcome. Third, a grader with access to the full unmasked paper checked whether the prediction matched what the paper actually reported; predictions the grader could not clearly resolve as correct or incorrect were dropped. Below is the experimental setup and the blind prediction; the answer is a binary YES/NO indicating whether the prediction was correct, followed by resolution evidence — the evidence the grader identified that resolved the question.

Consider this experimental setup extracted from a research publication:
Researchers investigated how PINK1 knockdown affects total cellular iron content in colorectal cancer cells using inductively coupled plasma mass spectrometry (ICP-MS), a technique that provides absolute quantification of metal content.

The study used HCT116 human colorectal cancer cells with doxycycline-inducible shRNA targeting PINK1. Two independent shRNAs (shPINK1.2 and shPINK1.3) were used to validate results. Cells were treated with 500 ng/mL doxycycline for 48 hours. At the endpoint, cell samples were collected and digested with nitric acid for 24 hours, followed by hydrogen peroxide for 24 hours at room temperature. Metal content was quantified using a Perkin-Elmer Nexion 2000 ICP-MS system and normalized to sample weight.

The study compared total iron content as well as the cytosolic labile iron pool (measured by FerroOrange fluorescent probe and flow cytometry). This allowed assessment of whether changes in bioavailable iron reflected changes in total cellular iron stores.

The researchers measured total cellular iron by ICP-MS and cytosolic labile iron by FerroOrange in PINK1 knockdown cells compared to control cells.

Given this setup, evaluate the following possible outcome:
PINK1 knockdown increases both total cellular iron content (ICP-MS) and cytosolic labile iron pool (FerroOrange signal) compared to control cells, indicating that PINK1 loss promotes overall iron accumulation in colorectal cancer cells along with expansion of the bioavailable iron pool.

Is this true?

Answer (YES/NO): NO